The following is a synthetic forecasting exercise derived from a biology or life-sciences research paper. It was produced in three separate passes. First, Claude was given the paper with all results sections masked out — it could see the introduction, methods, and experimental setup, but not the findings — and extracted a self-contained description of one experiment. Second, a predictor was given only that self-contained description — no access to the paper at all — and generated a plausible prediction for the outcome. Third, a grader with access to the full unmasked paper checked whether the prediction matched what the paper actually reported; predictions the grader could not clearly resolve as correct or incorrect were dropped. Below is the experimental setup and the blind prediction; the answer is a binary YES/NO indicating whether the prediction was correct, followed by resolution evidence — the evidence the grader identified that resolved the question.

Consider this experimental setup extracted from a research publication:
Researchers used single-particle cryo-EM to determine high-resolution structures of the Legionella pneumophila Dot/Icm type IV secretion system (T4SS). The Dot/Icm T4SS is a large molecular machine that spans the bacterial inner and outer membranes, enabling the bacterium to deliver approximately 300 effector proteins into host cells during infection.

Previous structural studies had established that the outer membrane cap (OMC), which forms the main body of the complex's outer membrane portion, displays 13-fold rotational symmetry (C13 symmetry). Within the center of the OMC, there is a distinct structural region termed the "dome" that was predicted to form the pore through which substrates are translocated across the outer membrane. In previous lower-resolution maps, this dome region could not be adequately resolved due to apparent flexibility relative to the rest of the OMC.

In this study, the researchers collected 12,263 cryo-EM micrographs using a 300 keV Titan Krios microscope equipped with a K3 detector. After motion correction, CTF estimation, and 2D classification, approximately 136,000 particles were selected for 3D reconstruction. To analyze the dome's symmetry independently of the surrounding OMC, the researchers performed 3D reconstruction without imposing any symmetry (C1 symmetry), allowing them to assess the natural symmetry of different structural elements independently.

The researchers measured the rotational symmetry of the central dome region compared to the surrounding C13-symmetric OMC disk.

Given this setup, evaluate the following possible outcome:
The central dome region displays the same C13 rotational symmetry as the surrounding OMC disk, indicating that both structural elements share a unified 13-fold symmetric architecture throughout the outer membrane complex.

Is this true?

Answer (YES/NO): NO